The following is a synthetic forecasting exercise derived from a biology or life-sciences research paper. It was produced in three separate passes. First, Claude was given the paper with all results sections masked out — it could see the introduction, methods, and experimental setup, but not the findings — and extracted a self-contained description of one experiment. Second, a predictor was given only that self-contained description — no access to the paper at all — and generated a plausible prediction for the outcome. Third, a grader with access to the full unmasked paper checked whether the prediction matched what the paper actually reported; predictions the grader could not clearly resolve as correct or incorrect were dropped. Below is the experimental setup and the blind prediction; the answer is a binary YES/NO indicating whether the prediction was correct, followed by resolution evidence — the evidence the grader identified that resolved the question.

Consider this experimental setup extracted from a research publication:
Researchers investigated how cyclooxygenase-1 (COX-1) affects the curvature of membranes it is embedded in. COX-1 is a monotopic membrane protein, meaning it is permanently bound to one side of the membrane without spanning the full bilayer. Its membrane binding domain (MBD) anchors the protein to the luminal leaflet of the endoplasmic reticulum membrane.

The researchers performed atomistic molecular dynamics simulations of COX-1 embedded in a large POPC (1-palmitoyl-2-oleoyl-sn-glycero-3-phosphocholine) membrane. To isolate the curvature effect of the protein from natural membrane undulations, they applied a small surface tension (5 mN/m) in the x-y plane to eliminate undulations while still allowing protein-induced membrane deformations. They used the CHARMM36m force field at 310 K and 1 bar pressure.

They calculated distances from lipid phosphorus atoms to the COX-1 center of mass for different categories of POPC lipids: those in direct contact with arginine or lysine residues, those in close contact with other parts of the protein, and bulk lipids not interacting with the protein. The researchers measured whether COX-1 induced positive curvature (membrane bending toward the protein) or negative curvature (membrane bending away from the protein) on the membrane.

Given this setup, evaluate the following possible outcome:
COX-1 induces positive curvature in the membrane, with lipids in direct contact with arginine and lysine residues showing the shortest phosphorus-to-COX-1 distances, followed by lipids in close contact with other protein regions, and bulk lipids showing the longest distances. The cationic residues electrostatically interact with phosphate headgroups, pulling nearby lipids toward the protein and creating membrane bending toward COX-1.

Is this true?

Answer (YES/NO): YES